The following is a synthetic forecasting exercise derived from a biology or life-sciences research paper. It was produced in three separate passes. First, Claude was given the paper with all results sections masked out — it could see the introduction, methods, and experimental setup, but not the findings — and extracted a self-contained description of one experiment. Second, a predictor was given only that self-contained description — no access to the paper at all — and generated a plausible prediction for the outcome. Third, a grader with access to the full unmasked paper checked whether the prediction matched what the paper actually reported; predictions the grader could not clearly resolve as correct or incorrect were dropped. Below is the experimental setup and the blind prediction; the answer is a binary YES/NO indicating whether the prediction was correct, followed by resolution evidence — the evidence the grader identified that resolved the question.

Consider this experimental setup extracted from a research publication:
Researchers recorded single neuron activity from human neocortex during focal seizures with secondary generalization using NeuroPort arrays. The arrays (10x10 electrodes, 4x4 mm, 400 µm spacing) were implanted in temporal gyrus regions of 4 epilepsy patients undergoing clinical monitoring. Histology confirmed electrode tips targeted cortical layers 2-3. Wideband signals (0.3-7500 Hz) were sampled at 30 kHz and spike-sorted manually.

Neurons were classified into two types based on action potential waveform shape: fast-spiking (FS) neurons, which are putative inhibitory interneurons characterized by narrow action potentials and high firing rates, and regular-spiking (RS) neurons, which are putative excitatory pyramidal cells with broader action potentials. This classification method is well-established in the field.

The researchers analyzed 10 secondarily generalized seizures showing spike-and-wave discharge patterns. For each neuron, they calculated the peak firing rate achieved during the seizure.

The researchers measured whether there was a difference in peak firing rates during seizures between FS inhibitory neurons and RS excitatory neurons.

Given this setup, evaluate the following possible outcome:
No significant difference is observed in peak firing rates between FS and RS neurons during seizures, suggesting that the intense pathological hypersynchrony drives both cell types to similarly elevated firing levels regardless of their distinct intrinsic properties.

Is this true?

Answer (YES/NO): NO